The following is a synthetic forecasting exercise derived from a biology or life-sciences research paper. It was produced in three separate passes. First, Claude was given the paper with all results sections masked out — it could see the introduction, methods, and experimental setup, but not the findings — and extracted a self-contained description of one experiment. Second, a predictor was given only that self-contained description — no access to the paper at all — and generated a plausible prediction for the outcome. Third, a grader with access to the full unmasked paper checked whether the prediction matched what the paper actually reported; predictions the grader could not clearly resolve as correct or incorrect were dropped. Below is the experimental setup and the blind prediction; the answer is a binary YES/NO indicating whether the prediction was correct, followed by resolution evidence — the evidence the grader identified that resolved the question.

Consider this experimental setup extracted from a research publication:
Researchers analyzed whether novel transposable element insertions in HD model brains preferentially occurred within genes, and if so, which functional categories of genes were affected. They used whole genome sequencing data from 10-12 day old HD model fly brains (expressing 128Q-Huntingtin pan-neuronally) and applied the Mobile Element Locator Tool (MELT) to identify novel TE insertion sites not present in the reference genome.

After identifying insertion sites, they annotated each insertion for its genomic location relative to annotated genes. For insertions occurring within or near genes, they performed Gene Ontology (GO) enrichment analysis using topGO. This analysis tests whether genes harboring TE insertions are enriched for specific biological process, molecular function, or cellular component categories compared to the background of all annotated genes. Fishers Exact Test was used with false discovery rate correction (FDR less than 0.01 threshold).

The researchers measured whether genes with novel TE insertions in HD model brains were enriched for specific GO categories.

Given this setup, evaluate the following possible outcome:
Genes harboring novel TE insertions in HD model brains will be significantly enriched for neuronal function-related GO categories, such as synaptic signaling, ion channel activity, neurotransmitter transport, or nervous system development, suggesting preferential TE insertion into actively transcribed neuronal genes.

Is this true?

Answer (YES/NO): YES